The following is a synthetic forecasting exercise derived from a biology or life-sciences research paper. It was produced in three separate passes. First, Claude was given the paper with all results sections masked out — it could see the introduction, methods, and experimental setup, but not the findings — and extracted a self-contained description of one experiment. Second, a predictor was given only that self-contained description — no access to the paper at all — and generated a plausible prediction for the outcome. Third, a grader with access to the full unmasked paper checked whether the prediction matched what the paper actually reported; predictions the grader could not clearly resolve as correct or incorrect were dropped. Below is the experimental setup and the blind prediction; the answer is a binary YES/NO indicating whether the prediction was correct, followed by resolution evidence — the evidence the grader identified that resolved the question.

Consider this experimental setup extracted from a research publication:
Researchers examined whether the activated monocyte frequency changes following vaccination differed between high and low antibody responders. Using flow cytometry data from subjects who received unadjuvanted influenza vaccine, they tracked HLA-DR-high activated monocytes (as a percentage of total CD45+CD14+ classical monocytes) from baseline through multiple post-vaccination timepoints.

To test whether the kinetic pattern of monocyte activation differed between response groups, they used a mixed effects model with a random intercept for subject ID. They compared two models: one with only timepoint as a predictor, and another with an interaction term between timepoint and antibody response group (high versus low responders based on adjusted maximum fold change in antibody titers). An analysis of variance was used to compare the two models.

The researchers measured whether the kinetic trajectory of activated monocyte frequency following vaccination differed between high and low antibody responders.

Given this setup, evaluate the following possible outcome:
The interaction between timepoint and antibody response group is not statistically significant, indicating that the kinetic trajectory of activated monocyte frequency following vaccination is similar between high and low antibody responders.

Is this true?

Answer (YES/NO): NO